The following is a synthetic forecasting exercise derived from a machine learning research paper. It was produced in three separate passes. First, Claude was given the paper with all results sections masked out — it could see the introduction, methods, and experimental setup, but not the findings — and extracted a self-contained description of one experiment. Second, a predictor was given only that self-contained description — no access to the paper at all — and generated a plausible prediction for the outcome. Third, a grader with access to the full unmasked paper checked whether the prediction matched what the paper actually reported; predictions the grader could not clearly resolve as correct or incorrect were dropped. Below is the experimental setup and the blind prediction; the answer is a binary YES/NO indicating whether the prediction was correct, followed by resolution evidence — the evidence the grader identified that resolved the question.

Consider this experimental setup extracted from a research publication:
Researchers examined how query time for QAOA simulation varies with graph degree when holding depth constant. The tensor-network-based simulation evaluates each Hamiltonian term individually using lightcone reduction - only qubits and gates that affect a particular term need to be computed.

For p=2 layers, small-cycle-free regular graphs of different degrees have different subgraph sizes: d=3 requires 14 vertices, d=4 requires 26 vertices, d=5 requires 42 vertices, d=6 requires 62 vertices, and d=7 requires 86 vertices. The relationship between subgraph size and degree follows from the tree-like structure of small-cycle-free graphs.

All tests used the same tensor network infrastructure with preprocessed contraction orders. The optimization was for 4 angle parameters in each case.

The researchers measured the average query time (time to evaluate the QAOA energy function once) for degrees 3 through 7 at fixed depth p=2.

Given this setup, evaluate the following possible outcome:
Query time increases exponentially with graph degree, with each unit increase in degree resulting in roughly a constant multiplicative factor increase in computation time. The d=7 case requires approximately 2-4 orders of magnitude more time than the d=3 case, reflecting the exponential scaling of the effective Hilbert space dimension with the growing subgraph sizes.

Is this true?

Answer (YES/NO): NO